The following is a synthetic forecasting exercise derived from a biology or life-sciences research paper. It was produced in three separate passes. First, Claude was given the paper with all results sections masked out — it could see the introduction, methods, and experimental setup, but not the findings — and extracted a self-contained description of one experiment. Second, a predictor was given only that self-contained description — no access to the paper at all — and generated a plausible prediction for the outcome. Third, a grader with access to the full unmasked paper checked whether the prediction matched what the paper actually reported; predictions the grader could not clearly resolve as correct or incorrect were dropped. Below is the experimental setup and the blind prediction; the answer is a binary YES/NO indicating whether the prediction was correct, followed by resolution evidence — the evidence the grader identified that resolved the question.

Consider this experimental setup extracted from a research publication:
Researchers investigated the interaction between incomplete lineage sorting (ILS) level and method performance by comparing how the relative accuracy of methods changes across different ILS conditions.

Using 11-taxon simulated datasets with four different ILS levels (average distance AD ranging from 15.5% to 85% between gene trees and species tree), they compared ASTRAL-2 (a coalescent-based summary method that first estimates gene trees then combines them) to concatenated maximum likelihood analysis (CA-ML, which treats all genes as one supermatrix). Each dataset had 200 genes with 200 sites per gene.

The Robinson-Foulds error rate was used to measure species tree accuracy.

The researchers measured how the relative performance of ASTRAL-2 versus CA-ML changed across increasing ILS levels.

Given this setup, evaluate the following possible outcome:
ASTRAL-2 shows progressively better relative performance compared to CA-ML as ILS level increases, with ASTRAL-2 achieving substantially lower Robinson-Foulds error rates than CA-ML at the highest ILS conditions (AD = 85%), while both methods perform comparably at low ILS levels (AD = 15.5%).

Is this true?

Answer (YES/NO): NO